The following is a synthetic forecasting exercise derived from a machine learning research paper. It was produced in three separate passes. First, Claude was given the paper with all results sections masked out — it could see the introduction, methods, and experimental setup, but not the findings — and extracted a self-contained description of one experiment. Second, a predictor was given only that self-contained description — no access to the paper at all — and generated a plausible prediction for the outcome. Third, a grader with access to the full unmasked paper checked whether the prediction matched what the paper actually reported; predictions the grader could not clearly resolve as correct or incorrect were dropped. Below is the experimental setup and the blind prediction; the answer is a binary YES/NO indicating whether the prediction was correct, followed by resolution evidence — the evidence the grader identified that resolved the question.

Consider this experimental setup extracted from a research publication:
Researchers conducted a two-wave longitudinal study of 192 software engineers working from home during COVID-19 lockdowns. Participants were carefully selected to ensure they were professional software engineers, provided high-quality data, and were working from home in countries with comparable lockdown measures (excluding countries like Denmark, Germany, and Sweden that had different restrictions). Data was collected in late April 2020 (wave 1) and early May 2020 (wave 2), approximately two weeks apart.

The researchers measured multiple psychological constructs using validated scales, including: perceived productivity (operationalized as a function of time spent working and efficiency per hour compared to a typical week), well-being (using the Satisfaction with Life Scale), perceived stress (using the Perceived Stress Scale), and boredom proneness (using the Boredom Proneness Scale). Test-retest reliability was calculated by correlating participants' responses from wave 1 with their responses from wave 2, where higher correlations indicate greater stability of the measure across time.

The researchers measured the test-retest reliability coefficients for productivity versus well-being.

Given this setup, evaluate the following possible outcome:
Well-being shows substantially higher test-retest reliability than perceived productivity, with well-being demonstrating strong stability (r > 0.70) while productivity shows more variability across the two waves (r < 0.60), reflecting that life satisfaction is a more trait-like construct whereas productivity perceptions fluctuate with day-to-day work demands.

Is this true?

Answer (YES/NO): YES